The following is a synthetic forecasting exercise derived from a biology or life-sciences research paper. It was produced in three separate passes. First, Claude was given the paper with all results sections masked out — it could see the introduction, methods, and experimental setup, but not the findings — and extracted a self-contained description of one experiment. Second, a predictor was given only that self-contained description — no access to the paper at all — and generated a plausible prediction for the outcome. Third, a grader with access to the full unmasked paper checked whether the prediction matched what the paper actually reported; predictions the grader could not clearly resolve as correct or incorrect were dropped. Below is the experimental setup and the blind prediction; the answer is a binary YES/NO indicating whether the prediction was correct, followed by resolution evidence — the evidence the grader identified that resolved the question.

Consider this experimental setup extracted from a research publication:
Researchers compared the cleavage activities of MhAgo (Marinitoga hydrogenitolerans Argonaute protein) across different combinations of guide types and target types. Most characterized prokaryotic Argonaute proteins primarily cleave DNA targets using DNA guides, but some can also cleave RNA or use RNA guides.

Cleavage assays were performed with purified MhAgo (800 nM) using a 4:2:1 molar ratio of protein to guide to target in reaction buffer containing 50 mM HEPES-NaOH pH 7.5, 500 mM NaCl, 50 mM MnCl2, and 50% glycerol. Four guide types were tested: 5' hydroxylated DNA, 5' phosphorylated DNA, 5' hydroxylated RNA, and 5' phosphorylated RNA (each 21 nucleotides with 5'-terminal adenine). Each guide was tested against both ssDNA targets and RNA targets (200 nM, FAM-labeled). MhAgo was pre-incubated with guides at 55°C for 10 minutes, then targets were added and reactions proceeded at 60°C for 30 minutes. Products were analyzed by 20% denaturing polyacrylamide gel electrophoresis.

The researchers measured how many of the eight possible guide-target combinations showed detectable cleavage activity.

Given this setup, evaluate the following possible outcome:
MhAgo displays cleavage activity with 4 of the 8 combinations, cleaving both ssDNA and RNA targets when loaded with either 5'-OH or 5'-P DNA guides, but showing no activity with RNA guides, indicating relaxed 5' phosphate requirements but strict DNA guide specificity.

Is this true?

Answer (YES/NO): NO